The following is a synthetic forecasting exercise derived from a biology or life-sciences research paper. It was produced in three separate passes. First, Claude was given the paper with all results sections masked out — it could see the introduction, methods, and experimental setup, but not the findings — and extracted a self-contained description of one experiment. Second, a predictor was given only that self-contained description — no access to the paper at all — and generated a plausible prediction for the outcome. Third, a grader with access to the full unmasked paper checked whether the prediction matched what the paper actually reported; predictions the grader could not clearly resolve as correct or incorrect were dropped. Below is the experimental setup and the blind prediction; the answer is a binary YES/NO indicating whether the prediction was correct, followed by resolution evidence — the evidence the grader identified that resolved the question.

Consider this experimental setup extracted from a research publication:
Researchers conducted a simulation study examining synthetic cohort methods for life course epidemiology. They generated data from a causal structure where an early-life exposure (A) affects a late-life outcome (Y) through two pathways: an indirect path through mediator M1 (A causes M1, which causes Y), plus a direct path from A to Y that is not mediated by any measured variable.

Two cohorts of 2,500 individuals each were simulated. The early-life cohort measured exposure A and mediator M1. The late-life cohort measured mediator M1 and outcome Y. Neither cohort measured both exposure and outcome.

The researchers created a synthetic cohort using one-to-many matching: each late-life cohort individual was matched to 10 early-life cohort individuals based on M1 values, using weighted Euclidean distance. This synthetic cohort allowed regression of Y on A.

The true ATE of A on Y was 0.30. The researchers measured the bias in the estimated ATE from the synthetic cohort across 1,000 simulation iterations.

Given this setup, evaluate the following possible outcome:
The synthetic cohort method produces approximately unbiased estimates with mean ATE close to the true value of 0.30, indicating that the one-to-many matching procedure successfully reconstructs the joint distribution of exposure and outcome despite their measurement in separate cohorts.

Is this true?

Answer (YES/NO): NO